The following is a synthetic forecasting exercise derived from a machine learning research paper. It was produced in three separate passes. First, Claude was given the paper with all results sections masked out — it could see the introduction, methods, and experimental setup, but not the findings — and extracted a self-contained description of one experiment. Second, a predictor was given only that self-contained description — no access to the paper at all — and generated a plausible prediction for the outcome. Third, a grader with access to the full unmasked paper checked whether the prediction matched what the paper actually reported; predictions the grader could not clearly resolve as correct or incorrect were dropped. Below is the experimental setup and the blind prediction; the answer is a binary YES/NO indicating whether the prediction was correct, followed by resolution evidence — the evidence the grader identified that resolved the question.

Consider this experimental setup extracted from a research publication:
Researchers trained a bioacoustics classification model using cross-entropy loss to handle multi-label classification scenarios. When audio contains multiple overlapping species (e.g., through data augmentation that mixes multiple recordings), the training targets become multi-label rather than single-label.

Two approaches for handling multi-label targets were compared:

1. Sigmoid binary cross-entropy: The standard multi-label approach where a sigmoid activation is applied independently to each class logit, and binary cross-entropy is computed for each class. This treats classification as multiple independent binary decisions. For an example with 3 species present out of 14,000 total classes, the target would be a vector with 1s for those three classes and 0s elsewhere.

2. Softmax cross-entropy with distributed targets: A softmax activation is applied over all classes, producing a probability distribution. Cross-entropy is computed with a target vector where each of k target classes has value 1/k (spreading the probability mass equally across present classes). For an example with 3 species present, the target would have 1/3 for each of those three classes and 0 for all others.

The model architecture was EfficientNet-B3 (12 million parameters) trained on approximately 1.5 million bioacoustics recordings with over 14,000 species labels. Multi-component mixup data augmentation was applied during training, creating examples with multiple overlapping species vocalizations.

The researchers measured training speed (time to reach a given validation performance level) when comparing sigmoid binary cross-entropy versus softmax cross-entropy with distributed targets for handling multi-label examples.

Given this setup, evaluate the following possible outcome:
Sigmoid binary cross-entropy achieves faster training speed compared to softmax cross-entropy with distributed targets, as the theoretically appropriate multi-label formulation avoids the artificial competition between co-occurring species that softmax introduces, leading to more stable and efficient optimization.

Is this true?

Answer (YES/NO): NO